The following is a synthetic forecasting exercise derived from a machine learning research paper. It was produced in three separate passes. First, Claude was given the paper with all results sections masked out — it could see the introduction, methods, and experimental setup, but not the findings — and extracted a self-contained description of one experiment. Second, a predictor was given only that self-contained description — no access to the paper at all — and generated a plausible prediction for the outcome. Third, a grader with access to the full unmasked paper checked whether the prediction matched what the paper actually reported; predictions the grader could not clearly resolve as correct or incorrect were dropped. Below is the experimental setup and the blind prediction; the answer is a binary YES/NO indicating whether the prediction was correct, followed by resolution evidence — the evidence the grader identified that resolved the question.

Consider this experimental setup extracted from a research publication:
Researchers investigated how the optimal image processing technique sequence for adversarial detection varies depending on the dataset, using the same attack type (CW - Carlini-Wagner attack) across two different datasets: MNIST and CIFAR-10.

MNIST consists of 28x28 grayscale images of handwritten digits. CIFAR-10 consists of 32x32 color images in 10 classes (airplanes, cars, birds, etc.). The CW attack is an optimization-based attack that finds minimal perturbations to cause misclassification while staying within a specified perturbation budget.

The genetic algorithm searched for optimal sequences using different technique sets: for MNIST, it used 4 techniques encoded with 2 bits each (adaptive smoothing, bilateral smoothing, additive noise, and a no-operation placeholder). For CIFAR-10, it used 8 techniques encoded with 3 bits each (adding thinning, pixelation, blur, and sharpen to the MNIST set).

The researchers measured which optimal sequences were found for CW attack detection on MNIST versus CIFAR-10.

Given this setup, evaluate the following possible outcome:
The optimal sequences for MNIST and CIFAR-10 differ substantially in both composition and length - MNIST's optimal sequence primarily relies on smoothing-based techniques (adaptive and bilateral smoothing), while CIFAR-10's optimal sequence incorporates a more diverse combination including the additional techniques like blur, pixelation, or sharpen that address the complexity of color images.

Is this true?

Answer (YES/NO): YES